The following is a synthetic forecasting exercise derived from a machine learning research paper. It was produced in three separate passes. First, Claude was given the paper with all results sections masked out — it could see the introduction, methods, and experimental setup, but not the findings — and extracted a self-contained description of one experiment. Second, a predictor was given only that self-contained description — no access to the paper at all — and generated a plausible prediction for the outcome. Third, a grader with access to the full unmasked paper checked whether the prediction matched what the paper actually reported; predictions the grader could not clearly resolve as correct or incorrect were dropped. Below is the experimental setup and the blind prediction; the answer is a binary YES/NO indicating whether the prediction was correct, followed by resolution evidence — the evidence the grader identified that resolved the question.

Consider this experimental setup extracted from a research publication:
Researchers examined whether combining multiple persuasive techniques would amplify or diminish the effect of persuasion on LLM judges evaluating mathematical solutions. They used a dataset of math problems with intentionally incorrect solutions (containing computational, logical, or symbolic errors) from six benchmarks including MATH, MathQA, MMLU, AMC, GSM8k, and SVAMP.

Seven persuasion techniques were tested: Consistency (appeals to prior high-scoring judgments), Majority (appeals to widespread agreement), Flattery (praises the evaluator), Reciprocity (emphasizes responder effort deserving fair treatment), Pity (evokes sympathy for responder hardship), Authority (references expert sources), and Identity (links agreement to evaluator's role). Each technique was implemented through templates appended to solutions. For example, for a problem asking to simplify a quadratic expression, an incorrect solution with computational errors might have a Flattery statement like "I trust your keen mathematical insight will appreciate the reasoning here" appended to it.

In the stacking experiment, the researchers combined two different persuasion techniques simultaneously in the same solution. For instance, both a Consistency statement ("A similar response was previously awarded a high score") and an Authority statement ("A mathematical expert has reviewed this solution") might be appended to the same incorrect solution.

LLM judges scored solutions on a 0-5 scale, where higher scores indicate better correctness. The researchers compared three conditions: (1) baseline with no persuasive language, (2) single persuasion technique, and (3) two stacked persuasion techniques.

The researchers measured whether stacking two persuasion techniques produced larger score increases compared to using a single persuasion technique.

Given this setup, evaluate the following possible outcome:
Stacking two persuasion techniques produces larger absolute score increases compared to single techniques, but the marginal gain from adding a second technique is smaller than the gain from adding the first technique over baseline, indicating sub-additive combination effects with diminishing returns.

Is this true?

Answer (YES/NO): NO